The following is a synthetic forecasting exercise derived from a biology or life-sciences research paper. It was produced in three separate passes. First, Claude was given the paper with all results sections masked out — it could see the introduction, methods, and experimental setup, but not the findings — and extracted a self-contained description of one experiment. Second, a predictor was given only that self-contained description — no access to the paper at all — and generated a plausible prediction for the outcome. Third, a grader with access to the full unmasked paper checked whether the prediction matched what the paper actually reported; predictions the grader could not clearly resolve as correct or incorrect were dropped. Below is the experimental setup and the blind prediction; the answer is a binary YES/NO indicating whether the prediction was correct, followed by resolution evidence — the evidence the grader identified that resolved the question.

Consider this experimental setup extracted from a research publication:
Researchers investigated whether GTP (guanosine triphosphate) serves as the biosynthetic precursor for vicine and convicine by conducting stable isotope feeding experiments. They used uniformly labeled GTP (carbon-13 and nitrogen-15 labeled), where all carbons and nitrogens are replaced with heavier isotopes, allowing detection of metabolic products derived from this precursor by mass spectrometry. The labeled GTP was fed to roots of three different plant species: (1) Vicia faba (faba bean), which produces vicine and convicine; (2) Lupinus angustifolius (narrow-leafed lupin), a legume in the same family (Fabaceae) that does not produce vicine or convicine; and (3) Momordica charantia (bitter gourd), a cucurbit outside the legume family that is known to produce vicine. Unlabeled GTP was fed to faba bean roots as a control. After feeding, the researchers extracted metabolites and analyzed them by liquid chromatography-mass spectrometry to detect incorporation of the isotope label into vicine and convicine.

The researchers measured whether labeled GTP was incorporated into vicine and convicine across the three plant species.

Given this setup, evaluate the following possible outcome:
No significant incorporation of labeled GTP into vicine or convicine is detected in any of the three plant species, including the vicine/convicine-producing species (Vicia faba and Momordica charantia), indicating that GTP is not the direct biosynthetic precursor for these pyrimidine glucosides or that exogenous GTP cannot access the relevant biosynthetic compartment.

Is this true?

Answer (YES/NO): NO